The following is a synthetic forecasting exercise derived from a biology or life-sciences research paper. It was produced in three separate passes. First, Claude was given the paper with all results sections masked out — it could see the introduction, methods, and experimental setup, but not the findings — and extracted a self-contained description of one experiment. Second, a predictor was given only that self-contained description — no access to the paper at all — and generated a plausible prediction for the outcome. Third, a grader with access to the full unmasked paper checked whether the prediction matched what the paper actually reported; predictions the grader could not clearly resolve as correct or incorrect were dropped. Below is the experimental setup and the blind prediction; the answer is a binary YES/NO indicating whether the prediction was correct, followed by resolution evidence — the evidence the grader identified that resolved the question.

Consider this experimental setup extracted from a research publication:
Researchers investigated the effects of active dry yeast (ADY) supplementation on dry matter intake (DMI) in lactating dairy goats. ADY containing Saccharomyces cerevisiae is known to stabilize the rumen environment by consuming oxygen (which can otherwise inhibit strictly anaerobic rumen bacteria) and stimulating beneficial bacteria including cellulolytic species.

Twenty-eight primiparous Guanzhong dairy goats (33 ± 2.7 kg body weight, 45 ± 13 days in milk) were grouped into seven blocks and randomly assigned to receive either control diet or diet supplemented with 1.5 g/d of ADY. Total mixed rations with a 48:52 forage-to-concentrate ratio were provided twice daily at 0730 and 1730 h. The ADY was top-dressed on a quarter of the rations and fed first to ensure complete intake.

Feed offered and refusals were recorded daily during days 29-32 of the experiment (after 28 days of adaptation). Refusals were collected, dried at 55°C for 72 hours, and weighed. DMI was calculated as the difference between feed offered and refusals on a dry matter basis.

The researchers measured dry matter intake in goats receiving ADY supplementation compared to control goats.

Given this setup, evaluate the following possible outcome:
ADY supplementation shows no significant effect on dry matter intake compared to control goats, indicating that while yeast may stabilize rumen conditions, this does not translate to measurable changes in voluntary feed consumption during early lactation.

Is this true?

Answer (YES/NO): YES